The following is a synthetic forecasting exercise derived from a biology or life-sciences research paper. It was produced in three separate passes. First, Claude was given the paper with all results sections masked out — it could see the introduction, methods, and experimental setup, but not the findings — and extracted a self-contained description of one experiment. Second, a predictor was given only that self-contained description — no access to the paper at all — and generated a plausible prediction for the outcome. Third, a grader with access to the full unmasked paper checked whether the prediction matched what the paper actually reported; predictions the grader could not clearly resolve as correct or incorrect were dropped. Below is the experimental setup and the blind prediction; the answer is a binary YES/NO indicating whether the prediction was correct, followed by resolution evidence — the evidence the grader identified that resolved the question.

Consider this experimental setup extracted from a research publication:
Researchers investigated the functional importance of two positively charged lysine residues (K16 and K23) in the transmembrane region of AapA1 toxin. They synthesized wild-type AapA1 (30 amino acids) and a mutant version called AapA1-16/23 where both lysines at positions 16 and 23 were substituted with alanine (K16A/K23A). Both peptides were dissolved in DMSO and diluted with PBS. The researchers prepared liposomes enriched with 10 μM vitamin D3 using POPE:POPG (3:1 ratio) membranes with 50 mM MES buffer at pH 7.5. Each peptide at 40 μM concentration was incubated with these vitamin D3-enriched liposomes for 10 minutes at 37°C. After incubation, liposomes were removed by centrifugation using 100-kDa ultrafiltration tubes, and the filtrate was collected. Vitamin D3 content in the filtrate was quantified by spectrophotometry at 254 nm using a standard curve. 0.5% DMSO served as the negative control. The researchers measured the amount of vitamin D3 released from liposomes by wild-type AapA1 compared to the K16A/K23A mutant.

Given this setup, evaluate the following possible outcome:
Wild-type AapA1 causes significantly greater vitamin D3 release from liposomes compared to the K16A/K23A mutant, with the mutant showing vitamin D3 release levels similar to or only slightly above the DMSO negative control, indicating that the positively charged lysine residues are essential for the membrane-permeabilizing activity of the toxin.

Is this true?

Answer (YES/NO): YES